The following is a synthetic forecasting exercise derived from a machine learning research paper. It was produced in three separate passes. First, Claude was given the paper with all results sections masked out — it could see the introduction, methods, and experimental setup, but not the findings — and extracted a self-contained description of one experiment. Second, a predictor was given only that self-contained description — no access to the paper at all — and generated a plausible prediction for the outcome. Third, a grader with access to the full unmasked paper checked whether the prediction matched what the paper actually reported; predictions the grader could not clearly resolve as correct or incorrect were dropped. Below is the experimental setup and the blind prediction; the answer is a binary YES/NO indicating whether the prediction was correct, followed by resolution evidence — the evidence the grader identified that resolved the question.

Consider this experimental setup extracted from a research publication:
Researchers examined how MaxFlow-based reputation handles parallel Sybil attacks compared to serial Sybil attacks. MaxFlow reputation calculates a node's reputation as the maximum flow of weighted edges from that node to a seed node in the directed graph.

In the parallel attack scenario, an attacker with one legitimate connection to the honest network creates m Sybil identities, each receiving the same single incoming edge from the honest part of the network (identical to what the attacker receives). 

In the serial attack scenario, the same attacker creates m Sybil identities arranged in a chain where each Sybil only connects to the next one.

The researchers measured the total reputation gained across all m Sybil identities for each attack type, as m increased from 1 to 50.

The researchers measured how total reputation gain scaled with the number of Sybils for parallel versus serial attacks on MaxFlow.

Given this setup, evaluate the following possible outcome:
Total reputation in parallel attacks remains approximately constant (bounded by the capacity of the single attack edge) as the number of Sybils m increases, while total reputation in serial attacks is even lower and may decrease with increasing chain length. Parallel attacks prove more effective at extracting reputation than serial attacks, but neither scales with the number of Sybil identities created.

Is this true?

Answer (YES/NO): NO